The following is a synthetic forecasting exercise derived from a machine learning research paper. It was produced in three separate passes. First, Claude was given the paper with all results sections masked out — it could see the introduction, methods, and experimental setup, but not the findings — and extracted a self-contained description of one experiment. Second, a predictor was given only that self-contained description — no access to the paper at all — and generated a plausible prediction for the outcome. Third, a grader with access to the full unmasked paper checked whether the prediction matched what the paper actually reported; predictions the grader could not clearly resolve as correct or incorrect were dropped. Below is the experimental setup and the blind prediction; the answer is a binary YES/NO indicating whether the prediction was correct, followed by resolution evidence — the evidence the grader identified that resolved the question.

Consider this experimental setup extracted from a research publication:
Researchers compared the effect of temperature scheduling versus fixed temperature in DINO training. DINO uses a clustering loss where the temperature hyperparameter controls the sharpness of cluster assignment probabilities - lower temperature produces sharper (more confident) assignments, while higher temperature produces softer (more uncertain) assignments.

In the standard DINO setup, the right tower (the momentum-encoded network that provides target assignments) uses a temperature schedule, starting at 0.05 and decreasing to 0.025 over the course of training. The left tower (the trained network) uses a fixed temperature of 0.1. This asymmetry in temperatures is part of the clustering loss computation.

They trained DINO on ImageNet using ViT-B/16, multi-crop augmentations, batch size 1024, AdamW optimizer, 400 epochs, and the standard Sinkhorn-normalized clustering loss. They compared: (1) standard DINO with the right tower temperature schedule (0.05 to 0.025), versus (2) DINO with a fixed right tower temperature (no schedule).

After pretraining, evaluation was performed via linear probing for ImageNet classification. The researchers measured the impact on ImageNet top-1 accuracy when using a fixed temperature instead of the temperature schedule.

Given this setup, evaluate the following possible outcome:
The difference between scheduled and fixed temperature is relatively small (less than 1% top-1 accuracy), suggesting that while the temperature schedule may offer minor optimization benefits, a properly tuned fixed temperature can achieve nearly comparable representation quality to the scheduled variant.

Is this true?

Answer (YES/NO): YES